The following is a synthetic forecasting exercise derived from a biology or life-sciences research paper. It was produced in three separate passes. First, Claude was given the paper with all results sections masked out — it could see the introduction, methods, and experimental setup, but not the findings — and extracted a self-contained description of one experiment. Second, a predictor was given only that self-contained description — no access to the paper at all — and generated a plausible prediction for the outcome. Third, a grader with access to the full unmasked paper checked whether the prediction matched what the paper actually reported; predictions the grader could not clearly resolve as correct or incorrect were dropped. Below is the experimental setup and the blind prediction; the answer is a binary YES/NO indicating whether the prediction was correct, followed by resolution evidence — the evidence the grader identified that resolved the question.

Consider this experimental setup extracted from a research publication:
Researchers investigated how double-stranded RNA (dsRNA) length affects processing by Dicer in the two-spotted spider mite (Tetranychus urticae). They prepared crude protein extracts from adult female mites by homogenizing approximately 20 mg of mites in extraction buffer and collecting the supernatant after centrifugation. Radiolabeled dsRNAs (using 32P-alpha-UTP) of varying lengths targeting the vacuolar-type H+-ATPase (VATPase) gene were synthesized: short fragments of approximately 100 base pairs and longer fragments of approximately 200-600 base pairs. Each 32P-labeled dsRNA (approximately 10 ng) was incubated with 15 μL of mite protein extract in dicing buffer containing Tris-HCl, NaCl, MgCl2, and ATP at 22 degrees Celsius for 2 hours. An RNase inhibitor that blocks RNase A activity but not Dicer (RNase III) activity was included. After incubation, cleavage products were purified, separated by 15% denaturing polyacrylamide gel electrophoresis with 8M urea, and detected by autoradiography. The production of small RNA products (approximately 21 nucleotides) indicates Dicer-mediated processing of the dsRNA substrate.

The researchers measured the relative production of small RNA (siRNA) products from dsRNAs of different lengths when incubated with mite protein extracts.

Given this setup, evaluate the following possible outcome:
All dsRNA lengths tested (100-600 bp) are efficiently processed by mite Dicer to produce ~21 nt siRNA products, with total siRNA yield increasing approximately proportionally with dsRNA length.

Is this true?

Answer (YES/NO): NO